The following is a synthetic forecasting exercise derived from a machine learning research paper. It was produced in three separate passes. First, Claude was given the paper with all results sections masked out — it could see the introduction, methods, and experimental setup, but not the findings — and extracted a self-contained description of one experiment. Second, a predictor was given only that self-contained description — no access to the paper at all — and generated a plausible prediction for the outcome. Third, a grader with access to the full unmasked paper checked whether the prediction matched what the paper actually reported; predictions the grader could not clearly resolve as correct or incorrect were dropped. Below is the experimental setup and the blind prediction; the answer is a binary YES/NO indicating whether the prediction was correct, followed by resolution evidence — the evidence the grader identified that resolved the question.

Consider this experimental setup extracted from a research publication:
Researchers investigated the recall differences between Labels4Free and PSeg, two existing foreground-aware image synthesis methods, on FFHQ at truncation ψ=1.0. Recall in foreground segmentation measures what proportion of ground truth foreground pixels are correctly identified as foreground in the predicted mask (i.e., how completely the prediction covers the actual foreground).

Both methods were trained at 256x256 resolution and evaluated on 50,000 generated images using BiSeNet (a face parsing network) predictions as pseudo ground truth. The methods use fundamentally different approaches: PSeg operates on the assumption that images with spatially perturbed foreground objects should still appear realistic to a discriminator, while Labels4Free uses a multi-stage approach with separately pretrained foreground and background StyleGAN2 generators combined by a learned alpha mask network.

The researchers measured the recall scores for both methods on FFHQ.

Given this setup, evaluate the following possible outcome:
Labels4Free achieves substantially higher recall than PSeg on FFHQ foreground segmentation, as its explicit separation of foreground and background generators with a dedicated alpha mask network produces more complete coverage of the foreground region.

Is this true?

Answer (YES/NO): YES